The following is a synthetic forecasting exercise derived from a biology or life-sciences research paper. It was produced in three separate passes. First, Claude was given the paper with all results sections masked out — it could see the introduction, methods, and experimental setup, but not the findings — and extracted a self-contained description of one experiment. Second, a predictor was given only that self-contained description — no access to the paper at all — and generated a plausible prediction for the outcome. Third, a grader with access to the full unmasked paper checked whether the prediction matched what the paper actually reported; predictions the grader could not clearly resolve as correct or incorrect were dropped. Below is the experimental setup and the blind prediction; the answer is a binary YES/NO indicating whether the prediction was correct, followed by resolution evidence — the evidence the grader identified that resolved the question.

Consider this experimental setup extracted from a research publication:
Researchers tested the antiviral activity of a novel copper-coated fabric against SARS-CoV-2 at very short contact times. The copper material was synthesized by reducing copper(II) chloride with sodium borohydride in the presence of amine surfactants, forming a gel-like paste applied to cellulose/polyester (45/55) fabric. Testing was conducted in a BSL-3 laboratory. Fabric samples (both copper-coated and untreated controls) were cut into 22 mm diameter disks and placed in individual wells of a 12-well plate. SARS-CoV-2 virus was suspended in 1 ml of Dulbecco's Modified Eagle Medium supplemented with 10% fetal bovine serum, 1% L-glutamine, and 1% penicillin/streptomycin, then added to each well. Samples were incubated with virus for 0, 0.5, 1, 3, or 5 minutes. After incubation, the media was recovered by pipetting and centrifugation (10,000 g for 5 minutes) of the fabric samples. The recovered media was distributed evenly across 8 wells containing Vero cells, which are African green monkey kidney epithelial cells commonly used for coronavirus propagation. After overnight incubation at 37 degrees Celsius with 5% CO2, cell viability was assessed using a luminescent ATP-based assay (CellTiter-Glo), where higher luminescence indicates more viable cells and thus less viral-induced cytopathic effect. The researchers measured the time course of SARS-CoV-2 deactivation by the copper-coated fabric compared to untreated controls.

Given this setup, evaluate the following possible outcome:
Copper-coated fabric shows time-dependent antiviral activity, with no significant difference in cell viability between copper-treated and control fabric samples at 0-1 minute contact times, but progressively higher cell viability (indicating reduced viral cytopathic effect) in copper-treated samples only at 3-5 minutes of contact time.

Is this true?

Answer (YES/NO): NO